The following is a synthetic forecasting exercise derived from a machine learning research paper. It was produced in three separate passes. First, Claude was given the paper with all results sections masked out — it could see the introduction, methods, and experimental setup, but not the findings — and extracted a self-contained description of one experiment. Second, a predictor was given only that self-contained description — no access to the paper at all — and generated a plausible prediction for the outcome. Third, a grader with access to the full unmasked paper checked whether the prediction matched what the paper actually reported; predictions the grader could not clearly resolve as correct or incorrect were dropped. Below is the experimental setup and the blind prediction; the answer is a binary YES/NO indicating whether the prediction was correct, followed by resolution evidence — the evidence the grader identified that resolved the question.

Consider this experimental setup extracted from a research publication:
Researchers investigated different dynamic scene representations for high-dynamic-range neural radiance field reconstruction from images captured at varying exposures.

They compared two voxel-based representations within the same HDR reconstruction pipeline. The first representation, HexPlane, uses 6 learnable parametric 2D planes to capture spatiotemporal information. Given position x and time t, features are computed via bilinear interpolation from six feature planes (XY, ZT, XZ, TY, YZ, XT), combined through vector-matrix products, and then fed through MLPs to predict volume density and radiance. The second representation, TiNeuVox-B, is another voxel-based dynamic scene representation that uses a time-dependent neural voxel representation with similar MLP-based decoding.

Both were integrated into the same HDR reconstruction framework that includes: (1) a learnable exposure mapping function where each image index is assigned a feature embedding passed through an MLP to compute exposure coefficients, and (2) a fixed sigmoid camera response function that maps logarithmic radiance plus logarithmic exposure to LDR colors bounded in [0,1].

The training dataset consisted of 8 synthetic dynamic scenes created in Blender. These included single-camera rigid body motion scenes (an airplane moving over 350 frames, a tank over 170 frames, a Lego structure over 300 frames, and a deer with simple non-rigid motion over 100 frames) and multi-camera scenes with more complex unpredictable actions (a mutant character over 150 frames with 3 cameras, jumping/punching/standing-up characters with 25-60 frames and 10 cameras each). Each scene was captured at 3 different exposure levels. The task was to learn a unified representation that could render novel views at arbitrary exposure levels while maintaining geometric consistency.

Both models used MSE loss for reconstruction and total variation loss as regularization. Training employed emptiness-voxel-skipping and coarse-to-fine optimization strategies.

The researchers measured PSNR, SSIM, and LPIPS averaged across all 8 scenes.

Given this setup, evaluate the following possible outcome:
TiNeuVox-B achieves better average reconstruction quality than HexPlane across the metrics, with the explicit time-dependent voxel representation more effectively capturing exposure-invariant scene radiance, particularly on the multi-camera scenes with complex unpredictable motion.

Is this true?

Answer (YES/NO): NO